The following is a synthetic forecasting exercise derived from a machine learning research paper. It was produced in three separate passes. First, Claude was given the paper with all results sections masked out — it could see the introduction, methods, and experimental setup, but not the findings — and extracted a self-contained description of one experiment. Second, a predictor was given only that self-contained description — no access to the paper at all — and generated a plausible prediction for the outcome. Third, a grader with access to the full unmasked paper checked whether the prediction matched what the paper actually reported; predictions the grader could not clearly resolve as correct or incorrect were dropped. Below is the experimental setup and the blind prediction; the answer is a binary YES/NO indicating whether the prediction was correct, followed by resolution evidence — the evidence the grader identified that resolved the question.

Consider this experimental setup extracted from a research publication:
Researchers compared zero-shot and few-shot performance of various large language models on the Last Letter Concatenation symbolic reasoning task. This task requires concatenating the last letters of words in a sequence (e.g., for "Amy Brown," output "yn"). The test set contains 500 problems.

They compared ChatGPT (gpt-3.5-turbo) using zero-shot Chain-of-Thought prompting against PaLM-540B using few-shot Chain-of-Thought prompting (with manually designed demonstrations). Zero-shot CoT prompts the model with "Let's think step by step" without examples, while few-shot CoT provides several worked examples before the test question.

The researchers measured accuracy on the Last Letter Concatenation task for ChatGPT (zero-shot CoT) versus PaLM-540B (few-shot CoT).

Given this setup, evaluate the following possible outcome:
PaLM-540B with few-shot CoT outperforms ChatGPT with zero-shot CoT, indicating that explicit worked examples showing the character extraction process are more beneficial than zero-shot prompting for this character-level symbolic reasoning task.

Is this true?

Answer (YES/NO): YES